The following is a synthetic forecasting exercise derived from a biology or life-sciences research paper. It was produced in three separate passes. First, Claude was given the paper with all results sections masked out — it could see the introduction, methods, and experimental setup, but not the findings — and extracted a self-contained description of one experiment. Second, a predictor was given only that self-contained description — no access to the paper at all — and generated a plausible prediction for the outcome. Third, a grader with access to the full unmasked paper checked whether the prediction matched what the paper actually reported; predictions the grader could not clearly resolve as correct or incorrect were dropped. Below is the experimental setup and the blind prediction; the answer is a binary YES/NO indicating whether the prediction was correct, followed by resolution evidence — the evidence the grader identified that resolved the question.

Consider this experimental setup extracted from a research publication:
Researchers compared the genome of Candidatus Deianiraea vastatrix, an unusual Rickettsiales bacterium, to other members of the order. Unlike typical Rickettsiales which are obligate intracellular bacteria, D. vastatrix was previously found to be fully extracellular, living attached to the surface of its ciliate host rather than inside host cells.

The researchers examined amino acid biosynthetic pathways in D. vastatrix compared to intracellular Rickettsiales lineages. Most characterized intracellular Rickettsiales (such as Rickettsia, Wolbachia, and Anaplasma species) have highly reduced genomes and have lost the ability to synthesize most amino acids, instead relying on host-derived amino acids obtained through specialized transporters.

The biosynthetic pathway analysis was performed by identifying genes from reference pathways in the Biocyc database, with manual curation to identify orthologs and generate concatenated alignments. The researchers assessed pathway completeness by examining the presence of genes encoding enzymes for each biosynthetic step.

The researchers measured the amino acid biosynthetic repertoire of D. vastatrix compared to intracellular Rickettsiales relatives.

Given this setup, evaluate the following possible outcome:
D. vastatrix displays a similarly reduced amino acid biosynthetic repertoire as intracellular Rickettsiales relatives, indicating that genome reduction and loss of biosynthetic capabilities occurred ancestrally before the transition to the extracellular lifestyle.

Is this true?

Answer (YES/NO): NO